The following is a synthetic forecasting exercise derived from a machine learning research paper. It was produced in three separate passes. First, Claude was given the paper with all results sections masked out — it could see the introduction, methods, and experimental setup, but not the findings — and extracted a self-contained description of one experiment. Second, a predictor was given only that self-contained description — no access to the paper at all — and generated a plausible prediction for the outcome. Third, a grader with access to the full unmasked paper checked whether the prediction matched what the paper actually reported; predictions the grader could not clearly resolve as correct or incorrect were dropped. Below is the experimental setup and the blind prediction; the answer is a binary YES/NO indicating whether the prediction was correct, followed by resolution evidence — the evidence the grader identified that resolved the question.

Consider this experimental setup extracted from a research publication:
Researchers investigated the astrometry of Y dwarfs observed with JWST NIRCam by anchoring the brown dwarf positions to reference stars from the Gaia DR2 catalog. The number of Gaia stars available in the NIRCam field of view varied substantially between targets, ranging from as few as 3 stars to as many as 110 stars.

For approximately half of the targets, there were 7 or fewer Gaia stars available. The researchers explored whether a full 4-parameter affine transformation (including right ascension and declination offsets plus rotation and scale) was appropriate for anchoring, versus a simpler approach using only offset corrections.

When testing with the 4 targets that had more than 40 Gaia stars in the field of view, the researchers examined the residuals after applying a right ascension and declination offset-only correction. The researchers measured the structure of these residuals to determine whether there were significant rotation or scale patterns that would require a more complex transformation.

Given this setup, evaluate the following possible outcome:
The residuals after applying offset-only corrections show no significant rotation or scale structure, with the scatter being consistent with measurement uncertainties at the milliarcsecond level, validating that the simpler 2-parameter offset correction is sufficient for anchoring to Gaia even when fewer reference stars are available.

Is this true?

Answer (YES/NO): NO